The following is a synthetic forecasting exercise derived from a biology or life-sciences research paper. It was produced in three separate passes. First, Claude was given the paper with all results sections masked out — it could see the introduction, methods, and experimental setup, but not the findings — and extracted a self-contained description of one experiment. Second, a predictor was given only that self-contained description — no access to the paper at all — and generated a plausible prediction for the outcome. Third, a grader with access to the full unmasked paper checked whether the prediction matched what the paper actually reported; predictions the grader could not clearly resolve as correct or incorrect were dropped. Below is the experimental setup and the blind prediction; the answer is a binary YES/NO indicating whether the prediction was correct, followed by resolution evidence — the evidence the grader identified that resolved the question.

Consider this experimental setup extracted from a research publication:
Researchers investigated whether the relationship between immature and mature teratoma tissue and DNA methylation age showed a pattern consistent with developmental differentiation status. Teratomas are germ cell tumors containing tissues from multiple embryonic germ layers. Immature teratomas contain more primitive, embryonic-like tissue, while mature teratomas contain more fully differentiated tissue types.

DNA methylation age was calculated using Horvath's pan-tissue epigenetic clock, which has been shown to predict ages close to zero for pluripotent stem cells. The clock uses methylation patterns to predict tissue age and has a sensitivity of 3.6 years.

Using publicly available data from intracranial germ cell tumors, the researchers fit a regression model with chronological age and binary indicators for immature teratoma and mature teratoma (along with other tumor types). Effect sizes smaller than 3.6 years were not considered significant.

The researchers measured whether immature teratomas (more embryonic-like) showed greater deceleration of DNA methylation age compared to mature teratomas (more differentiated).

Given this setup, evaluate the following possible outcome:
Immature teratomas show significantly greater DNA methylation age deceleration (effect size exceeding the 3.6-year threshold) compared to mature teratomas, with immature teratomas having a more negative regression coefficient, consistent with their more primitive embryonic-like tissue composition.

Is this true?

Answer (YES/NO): NO